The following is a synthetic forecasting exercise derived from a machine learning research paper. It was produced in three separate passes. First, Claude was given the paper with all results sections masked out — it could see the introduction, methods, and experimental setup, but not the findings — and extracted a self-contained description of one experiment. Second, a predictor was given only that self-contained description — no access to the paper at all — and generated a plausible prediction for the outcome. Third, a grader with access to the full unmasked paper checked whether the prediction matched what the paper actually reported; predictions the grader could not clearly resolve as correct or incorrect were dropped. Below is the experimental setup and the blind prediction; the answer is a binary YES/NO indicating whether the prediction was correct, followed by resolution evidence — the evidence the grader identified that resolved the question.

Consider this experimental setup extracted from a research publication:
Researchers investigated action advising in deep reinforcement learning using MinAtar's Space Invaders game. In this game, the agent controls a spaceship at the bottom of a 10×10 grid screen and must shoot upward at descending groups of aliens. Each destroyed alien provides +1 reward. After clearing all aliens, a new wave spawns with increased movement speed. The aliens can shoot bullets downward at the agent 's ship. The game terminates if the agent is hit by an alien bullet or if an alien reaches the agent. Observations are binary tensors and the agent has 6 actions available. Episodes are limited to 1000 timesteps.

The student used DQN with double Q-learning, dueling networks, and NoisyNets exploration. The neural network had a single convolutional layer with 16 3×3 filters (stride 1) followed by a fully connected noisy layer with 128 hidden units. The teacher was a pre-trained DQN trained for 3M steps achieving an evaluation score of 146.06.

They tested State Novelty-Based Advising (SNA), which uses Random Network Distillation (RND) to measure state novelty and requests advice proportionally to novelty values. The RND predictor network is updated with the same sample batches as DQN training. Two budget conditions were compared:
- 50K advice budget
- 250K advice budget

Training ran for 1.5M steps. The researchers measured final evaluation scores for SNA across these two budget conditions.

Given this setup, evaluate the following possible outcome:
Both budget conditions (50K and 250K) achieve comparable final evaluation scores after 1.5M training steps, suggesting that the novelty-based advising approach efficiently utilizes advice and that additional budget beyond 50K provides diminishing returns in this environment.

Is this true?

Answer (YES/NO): NO